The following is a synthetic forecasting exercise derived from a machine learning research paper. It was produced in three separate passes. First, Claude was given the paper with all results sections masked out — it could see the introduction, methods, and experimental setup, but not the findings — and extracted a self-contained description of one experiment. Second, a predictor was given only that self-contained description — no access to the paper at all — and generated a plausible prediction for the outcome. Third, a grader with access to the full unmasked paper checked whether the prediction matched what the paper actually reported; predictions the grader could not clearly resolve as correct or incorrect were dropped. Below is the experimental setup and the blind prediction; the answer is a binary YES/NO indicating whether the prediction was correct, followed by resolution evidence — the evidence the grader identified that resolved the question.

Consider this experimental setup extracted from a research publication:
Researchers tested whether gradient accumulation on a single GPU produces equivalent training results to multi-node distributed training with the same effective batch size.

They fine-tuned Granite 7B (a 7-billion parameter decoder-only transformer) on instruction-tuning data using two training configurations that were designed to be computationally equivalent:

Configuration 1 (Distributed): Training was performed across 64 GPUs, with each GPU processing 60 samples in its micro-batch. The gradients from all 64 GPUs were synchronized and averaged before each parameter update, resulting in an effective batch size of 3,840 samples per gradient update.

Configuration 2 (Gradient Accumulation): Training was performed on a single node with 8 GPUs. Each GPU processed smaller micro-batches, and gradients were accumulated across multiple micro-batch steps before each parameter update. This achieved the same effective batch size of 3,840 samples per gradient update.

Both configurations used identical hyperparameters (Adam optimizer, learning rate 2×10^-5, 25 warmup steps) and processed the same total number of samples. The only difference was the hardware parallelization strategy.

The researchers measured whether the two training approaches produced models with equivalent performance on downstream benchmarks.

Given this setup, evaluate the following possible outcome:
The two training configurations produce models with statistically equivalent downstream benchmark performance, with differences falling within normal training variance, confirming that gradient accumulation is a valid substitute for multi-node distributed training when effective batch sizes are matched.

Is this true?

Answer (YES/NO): YES